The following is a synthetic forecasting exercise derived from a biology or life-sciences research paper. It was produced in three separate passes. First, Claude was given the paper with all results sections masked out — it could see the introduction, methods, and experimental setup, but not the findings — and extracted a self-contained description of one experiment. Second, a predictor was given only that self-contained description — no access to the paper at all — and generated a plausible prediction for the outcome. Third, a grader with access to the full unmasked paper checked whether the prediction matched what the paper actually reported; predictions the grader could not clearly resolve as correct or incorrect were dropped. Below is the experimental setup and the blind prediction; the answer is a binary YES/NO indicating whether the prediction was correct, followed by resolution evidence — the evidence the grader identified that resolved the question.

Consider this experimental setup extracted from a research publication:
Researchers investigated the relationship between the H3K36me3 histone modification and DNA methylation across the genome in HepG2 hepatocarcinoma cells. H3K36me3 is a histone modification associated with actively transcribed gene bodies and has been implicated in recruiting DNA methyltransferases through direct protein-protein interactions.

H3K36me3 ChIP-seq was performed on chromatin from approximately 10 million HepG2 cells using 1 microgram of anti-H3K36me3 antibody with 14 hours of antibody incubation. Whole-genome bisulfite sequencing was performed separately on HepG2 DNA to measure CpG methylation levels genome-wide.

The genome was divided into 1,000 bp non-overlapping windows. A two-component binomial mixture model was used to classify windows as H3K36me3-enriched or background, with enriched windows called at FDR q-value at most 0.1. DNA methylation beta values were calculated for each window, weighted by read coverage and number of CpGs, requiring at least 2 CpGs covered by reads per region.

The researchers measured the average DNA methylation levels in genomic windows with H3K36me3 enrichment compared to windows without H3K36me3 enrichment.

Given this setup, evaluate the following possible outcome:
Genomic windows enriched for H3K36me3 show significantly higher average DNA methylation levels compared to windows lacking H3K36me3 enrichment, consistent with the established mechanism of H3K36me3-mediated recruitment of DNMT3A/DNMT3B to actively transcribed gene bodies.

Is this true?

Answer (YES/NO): YES